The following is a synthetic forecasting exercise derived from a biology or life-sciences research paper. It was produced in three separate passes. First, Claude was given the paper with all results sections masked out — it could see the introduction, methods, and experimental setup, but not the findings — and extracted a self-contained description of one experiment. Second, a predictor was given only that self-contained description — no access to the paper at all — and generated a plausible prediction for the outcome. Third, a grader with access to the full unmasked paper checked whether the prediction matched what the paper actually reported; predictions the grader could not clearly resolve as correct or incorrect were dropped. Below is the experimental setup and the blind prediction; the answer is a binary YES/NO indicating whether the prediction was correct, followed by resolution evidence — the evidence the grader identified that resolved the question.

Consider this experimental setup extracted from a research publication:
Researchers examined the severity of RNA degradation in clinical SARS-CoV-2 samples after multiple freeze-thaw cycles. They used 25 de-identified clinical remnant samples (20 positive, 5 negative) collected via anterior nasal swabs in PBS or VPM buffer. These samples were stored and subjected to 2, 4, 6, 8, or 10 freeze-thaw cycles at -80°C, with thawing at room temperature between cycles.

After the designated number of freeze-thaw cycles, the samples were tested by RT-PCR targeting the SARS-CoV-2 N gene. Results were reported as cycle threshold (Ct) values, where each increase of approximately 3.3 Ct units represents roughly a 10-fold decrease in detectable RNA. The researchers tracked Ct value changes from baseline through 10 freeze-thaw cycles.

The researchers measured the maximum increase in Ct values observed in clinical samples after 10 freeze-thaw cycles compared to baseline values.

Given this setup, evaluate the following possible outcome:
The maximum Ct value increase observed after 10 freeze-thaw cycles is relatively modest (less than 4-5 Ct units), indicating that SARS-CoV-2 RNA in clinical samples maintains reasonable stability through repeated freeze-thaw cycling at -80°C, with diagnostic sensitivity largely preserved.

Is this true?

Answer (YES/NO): NO